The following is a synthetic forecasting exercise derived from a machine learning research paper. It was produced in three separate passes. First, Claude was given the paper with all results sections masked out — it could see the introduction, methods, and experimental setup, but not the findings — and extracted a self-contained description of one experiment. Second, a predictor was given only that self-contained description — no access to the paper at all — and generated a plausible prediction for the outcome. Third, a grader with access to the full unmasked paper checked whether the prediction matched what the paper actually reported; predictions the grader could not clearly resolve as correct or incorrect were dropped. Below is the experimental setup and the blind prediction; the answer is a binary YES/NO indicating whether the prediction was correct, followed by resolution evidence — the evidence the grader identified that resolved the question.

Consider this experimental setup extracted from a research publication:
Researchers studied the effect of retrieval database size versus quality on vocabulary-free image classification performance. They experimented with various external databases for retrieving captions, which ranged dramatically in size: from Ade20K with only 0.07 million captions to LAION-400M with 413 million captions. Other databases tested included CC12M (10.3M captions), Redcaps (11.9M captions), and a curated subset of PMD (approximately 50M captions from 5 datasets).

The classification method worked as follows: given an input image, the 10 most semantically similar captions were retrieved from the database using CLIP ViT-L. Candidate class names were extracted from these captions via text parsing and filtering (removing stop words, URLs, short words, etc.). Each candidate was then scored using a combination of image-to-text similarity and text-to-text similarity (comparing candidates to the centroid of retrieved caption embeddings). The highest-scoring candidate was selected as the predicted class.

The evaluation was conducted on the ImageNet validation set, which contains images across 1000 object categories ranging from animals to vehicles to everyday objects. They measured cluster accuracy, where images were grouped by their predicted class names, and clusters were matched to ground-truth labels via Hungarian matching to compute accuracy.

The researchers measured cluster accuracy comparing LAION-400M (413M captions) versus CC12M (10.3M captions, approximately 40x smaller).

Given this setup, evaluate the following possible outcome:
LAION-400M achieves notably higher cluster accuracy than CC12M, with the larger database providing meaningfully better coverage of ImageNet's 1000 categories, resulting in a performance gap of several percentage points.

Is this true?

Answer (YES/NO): NO